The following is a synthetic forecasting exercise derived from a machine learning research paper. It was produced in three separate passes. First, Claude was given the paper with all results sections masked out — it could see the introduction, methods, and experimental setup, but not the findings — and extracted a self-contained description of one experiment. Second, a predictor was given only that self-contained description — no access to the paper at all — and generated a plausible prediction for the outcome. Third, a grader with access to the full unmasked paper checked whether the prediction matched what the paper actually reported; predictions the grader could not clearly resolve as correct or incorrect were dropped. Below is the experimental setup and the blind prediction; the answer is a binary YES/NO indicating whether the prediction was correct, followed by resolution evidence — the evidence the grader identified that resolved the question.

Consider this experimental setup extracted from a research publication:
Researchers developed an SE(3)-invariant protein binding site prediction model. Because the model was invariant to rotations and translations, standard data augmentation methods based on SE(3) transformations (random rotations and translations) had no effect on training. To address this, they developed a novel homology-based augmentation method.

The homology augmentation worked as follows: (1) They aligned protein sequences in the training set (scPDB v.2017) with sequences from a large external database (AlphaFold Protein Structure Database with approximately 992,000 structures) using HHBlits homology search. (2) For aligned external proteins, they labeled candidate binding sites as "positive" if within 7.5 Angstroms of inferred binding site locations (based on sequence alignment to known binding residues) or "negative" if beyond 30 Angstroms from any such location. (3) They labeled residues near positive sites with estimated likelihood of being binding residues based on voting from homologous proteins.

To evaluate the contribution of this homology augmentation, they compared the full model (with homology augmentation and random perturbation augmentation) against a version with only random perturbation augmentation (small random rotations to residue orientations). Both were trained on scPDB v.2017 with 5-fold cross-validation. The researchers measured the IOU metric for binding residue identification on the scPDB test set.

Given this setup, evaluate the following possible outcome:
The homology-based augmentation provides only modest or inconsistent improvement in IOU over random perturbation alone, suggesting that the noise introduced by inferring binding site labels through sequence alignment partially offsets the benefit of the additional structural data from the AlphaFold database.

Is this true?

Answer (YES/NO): NO